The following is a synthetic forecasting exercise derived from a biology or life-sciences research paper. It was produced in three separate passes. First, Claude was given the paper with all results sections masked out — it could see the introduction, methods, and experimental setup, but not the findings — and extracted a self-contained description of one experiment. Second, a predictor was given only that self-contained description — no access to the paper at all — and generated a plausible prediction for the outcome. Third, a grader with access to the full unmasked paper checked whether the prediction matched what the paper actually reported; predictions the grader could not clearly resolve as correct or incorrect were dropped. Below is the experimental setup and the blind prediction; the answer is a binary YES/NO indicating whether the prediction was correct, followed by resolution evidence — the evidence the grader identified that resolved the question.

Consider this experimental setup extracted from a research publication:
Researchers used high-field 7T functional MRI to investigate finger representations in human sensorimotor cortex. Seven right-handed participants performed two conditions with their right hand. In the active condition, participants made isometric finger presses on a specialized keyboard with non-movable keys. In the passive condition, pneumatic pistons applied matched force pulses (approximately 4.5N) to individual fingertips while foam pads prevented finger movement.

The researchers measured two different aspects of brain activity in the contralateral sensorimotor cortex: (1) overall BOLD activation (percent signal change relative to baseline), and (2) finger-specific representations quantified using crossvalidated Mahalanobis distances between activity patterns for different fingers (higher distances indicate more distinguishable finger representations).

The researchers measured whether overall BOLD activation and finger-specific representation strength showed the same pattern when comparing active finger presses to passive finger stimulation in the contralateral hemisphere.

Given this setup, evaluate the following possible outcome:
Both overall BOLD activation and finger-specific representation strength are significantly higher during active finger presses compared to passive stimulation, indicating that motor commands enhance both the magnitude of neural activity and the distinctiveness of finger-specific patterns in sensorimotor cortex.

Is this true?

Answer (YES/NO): NO